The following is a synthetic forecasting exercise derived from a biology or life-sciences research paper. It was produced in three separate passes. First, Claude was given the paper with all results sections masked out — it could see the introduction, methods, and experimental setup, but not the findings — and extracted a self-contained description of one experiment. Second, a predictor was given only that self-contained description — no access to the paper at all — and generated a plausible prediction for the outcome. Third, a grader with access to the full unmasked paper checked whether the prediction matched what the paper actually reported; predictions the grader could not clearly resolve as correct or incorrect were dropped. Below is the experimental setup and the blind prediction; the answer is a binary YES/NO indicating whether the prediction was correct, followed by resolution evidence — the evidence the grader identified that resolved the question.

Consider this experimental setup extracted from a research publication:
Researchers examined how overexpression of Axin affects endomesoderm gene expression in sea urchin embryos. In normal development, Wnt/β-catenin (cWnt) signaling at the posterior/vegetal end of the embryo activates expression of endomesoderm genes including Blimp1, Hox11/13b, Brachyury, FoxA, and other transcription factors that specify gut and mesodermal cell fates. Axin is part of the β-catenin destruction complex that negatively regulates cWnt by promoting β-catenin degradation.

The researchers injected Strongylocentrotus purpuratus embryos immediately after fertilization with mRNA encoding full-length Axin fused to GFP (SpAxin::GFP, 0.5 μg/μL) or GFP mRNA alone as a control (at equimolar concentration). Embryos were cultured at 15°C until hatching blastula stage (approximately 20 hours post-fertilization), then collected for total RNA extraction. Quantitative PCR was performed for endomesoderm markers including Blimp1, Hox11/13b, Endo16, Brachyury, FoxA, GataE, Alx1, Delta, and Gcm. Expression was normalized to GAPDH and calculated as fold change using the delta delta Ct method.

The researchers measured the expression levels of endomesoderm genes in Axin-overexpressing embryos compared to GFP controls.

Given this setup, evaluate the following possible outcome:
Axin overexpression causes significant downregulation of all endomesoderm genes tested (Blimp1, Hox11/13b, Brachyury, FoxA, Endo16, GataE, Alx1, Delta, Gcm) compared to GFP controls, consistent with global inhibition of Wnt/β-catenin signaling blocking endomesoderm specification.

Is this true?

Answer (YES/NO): YES